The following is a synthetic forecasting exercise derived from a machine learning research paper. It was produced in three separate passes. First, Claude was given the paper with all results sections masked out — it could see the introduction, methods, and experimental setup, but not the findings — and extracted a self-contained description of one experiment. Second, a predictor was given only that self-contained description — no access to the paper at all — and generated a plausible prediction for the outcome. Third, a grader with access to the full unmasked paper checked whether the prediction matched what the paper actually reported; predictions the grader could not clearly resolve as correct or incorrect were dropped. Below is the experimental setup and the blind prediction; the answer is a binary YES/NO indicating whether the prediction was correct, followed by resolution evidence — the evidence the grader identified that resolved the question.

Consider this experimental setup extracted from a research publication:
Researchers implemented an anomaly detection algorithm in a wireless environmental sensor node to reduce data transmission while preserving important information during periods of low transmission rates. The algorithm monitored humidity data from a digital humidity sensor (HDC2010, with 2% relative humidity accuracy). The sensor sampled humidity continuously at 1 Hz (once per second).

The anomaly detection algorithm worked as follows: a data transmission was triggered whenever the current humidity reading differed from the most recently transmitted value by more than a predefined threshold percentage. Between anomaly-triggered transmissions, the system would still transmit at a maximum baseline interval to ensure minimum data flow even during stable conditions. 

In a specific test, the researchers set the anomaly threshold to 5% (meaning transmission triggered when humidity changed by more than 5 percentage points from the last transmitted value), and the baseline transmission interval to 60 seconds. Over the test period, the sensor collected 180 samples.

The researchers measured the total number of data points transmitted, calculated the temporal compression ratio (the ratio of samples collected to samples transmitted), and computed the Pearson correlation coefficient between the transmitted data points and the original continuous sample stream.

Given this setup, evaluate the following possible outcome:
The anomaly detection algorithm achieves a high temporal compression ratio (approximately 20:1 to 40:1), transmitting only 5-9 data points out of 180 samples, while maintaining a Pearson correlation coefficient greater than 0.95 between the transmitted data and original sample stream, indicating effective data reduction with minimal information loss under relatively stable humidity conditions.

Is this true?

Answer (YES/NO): NO